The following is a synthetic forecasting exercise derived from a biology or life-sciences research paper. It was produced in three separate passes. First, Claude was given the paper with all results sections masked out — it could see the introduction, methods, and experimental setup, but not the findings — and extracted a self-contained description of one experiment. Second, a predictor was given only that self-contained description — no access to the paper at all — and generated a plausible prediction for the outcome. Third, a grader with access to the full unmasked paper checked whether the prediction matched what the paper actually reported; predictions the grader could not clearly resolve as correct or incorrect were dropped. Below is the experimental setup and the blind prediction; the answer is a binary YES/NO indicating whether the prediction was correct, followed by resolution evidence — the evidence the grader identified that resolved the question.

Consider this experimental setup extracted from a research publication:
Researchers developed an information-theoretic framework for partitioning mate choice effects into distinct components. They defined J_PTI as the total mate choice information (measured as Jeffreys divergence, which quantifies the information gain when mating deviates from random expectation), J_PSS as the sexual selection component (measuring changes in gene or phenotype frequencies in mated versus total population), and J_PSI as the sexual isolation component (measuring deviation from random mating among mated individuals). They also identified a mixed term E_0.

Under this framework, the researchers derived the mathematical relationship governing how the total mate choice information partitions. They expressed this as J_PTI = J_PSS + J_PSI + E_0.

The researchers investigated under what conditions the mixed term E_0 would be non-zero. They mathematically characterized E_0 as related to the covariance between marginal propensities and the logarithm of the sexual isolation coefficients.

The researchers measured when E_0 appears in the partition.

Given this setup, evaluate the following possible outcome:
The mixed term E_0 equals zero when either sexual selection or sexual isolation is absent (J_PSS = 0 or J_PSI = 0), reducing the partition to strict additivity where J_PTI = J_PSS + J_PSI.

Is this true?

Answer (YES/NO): YES